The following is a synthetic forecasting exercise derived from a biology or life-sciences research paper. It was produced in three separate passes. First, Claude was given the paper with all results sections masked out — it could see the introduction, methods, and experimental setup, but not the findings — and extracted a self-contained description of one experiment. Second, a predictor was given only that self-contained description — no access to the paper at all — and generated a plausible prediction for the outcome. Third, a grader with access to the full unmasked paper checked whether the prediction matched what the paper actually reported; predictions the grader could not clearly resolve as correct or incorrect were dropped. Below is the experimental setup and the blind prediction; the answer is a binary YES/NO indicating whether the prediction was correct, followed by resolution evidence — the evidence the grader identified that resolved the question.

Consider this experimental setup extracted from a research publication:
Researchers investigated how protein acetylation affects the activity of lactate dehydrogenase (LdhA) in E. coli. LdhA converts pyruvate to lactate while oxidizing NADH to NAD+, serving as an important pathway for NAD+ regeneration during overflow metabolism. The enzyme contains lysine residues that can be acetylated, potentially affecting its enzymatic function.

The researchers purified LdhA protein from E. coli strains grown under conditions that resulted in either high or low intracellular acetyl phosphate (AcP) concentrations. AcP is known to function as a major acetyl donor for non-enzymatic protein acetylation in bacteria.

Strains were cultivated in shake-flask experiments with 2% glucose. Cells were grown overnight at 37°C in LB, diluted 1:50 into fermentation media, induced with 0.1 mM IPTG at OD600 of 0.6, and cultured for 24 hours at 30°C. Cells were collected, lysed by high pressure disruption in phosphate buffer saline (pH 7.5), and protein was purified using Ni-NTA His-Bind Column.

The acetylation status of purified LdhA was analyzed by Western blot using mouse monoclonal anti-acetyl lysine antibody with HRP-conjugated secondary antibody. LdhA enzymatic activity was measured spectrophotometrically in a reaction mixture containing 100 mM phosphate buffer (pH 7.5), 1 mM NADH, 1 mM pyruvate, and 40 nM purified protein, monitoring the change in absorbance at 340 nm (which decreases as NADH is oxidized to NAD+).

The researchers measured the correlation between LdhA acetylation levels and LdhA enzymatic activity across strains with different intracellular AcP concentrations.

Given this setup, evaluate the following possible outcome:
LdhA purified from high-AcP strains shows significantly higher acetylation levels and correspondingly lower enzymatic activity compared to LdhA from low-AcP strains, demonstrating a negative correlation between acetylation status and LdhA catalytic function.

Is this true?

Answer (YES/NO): NO